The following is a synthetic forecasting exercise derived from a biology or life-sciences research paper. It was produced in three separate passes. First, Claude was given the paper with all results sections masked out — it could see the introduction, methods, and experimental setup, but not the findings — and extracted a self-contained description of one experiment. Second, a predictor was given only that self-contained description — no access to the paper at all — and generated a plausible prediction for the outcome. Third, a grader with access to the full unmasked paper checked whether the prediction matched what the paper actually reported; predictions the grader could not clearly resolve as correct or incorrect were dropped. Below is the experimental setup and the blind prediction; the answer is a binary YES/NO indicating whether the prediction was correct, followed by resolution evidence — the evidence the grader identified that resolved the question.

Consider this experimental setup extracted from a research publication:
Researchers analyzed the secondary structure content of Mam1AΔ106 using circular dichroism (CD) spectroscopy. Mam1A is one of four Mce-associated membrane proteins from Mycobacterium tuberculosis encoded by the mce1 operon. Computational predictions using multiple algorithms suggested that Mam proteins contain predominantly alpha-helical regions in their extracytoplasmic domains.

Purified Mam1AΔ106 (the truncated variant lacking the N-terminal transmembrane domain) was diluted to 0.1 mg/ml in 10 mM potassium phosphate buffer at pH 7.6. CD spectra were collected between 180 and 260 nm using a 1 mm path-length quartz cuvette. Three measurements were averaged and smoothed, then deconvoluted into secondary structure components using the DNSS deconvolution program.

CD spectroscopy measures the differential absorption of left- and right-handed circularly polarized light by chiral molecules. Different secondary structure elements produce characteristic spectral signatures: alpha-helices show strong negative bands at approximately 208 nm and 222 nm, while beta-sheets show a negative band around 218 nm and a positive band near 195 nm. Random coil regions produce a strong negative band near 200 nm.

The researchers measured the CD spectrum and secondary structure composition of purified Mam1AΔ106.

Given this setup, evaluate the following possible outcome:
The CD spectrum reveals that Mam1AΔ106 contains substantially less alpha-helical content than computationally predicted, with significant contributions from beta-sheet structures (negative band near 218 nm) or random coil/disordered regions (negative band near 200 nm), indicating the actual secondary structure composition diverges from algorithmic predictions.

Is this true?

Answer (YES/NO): NO